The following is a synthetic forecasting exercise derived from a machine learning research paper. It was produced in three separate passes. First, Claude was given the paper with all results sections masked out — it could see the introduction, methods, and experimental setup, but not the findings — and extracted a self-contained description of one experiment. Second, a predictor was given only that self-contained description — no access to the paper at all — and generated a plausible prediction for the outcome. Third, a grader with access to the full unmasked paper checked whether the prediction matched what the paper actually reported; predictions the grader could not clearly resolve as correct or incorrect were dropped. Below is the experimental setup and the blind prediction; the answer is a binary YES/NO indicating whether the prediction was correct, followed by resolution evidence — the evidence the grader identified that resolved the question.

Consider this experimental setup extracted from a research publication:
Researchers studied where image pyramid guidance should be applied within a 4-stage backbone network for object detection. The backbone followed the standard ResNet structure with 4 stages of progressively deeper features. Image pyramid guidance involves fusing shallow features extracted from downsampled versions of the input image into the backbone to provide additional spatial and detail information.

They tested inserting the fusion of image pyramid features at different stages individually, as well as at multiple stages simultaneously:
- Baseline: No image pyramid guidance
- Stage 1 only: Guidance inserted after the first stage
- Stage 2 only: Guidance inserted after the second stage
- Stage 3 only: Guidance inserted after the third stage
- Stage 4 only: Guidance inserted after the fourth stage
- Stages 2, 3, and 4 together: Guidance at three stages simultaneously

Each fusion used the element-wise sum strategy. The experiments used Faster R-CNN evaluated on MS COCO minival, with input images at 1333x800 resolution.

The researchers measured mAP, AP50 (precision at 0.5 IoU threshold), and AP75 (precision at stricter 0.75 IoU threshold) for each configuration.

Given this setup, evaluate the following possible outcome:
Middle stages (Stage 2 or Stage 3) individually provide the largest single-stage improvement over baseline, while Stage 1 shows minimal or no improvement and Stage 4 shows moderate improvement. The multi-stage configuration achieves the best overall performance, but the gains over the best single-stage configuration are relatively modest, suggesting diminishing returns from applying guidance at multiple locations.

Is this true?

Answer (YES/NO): NO